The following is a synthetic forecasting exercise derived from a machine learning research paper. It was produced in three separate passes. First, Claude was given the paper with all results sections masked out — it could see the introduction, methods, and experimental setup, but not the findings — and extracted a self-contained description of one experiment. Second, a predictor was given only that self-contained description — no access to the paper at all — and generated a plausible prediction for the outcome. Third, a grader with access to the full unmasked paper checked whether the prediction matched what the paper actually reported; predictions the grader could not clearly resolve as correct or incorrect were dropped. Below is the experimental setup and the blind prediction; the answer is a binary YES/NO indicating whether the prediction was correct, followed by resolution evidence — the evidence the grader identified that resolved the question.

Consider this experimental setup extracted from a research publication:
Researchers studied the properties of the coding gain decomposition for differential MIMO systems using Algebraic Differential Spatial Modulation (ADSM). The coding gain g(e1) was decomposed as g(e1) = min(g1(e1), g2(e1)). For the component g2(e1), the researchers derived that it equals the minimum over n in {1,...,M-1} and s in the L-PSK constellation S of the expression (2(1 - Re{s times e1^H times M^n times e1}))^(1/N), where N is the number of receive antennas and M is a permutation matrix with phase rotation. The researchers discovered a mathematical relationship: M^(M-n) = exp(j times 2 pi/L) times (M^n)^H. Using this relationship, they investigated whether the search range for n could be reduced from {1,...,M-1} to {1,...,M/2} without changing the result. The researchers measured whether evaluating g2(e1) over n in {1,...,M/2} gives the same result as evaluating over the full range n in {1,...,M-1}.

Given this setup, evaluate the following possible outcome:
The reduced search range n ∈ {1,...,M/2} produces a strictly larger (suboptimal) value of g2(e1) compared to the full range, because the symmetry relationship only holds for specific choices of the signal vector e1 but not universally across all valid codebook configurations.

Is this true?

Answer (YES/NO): NO